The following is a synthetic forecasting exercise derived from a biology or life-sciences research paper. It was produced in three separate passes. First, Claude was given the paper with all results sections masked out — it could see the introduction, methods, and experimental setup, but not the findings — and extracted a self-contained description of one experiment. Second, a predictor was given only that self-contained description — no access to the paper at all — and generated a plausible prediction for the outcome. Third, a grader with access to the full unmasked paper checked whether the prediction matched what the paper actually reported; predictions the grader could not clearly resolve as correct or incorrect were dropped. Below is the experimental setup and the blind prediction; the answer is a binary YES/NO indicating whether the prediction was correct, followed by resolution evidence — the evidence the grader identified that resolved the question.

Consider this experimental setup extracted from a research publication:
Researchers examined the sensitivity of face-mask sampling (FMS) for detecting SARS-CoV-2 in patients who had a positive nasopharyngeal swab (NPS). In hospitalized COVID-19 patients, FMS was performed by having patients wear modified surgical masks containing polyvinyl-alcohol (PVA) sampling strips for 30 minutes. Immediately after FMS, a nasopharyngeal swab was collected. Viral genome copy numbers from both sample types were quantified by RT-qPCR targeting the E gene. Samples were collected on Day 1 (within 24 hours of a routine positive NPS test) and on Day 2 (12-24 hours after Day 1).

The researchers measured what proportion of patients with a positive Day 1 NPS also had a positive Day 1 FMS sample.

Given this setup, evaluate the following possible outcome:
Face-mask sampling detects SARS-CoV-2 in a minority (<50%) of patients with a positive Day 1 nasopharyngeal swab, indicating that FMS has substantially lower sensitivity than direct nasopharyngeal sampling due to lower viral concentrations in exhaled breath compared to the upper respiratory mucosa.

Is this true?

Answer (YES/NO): NO